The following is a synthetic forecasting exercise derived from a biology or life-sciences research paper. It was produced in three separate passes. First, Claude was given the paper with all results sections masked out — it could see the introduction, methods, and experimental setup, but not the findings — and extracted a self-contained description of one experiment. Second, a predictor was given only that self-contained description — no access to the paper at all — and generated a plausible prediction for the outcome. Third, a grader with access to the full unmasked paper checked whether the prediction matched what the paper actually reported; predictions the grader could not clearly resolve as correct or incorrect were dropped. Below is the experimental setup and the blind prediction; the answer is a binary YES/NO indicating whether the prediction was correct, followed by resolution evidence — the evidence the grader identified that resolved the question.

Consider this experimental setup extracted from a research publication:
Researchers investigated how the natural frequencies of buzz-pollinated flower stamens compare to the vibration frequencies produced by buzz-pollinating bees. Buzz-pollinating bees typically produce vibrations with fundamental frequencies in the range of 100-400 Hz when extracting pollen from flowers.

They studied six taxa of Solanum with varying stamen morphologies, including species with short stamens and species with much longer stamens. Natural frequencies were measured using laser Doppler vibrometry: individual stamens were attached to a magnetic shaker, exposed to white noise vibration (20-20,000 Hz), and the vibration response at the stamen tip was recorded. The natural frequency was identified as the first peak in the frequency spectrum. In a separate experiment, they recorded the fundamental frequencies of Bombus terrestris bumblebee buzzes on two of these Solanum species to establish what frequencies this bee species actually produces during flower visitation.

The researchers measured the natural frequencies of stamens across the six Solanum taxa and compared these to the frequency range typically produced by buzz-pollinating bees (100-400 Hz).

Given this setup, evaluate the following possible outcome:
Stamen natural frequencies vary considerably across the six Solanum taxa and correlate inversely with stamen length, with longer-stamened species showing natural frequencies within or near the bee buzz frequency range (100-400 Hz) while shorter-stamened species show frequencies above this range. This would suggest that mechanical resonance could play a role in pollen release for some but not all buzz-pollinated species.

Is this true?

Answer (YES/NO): NO